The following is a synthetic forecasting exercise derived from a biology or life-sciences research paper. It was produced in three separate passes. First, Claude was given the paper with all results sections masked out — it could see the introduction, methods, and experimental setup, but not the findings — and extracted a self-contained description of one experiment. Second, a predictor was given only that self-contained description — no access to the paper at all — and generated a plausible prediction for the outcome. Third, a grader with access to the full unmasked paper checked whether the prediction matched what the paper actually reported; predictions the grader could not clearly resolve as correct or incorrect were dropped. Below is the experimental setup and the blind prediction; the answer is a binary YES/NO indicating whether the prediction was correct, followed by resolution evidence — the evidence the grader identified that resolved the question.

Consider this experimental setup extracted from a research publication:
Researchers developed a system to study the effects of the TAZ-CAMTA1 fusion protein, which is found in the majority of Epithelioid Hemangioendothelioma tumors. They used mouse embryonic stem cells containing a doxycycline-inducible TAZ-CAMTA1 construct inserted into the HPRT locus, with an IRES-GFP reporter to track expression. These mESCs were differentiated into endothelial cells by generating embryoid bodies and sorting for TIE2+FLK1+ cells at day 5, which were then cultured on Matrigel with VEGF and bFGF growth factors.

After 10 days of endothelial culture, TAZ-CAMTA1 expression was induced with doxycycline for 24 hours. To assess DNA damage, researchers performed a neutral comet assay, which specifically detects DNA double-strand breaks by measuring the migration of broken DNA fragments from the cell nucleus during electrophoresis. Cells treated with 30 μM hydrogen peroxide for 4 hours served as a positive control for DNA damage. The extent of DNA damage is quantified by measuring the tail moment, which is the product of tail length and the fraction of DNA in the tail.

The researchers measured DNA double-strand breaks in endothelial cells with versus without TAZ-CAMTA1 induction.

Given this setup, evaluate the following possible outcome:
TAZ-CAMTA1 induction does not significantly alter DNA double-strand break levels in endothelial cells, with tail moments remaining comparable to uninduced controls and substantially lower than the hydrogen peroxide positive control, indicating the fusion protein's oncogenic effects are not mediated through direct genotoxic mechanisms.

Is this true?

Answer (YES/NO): NO